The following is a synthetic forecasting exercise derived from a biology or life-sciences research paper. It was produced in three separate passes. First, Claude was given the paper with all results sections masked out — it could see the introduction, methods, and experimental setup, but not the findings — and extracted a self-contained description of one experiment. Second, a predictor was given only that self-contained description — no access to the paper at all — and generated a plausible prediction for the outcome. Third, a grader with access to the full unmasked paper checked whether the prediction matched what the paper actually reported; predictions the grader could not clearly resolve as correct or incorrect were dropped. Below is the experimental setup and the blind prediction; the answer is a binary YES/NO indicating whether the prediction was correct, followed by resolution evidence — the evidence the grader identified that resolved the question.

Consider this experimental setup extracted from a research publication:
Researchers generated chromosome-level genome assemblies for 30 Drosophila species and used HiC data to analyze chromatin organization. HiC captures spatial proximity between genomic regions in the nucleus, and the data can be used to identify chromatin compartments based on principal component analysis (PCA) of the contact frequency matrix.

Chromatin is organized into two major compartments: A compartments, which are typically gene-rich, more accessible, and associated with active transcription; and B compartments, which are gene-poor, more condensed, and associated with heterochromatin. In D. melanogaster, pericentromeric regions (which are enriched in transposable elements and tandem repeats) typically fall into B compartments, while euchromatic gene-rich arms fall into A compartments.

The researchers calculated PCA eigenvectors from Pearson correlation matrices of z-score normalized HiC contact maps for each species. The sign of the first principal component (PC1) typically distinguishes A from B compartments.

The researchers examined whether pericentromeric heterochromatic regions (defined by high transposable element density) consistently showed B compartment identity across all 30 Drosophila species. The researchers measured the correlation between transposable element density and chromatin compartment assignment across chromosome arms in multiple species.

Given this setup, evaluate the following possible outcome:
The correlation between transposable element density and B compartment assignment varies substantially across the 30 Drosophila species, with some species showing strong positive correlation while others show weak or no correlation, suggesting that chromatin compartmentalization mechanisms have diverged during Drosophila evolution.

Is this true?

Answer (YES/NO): NO